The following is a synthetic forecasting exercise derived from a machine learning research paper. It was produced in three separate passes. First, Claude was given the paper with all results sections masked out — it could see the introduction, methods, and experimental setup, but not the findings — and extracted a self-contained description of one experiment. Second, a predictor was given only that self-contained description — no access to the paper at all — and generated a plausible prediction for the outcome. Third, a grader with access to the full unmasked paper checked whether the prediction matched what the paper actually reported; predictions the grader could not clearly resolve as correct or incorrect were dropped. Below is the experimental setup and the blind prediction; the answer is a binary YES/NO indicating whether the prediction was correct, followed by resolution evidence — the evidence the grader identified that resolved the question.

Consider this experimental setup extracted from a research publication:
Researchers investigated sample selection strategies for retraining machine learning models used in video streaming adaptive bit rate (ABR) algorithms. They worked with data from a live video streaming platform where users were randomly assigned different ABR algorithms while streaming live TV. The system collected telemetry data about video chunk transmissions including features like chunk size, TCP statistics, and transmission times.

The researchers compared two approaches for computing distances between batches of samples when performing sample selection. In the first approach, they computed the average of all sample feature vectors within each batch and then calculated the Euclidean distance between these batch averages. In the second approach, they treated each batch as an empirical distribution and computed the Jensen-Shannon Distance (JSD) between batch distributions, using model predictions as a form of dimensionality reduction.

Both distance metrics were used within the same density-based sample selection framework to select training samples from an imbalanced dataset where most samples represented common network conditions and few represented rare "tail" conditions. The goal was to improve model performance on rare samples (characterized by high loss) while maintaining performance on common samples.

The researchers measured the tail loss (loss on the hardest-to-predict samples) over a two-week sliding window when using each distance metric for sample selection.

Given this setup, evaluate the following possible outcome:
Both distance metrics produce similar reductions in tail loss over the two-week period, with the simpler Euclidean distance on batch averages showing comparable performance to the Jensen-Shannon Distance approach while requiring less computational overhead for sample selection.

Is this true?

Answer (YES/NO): NO